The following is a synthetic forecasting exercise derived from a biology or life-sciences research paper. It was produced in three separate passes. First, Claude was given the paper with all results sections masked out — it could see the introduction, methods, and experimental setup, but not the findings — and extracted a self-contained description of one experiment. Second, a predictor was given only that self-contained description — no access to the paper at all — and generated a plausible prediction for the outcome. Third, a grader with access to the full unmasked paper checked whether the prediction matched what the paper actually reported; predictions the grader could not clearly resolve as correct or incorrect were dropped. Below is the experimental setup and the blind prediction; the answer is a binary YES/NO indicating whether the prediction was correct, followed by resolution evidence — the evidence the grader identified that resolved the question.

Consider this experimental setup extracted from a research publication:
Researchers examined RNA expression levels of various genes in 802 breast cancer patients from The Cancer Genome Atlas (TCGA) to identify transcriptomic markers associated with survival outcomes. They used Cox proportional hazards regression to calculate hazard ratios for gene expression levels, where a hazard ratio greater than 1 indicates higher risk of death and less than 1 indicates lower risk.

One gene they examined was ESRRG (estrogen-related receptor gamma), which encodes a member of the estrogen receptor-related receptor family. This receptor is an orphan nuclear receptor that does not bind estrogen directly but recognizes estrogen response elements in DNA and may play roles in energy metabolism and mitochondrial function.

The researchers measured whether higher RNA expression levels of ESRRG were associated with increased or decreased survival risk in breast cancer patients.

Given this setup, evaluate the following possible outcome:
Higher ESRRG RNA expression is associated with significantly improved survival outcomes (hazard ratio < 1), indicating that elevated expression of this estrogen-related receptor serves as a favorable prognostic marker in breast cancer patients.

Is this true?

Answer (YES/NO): YES